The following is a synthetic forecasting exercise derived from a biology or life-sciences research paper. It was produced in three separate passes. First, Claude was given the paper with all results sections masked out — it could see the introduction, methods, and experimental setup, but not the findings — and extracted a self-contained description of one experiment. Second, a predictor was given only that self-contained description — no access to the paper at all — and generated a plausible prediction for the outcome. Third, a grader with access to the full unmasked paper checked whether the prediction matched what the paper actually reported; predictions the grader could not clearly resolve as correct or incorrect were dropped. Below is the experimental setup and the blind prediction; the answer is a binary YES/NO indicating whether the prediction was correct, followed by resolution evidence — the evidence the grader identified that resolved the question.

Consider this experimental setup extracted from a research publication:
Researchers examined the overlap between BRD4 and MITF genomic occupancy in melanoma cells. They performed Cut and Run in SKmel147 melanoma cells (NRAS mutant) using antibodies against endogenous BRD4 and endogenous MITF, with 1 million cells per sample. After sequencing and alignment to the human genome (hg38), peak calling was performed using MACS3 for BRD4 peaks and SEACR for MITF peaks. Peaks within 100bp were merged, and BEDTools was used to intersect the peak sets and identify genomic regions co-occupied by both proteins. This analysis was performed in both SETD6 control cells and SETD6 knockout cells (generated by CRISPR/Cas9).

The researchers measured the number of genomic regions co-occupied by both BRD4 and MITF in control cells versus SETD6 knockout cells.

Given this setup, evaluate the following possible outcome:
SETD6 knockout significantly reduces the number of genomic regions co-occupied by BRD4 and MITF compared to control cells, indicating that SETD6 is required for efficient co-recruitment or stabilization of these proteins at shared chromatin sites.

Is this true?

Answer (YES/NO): YES